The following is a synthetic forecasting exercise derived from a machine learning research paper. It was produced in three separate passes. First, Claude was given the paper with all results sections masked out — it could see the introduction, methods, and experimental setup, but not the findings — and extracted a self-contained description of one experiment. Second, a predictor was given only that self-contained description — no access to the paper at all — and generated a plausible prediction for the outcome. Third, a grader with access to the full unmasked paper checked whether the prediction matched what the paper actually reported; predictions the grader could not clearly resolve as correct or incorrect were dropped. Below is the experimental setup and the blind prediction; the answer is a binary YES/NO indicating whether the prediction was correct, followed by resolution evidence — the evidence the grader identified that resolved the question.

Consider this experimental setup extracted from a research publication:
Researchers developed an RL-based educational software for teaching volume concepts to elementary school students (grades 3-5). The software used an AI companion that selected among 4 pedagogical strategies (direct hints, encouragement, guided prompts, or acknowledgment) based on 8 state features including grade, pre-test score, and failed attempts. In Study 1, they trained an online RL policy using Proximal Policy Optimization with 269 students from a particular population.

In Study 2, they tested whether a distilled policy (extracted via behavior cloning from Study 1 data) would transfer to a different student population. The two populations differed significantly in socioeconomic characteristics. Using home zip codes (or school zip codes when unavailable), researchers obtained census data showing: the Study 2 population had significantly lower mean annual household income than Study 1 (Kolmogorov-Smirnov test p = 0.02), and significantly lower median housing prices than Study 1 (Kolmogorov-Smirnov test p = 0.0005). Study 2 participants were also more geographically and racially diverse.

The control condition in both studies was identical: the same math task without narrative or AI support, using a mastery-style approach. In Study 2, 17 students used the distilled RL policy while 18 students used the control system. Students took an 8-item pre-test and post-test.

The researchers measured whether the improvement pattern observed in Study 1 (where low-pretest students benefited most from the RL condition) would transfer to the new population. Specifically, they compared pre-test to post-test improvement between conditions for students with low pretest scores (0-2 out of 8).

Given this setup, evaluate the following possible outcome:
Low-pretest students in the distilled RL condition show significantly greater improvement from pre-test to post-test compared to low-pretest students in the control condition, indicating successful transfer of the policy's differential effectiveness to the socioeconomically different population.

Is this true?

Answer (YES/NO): NO